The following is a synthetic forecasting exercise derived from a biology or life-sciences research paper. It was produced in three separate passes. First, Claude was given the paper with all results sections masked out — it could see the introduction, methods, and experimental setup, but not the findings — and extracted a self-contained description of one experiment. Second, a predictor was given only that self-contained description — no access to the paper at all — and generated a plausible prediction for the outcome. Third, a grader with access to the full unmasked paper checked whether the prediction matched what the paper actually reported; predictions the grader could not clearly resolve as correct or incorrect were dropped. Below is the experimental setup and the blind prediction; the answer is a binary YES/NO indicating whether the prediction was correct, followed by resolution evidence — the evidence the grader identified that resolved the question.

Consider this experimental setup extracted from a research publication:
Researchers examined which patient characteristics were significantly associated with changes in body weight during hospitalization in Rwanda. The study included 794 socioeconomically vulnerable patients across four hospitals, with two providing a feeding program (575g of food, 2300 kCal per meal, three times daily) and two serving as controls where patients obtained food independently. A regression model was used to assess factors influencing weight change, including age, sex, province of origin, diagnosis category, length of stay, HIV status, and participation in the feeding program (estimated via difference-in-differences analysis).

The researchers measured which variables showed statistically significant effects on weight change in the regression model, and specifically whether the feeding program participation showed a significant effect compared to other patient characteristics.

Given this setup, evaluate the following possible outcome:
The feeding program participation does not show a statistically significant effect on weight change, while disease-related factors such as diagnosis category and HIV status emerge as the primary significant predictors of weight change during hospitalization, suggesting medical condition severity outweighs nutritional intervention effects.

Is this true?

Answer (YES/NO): NO